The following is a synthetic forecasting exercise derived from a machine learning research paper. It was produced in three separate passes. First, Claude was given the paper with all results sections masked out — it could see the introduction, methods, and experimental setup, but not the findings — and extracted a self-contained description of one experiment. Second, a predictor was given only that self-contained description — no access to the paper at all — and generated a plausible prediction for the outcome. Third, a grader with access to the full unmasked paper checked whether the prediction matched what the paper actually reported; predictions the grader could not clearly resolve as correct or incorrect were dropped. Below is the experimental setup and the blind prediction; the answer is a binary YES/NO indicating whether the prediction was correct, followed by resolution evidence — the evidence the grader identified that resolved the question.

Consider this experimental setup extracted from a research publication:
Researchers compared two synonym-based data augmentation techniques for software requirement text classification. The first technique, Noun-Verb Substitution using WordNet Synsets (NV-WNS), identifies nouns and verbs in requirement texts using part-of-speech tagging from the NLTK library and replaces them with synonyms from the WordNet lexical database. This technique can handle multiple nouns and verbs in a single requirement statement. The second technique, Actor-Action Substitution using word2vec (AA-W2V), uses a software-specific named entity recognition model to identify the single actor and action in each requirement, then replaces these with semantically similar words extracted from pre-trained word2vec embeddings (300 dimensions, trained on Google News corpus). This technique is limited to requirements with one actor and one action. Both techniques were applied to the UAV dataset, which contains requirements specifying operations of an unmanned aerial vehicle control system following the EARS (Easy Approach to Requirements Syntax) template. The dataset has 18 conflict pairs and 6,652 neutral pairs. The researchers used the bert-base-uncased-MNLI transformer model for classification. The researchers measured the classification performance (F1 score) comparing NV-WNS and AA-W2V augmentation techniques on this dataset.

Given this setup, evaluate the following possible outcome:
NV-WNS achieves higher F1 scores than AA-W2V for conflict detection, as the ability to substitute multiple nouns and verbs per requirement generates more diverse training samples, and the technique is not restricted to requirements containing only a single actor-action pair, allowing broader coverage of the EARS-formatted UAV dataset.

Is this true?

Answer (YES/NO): YES